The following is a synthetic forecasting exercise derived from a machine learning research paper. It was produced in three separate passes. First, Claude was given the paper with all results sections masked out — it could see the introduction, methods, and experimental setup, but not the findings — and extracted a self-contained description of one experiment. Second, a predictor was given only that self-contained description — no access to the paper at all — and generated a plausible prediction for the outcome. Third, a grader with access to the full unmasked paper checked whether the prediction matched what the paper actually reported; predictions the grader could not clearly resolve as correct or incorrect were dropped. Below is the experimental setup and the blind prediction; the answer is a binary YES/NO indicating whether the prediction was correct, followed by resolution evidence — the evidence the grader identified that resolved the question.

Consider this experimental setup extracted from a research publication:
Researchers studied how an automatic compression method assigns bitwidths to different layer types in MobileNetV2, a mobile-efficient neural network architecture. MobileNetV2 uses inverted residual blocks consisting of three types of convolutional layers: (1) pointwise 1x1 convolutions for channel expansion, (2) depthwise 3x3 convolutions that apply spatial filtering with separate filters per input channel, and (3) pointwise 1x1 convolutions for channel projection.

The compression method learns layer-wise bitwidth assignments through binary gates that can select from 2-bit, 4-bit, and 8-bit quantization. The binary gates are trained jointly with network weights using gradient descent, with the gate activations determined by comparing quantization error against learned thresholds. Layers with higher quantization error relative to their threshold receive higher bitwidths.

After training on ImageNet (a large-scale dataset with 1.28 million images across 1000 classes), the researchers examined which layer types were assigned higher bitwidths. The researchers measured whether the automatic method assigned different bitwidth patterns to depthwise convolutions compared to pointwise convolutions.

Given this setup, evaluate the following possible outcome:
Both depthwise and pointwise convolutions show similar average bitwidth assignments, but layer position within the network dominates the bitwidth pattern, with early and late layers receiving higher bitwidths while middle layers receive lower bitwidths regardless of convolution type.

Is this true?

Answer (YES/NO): NO